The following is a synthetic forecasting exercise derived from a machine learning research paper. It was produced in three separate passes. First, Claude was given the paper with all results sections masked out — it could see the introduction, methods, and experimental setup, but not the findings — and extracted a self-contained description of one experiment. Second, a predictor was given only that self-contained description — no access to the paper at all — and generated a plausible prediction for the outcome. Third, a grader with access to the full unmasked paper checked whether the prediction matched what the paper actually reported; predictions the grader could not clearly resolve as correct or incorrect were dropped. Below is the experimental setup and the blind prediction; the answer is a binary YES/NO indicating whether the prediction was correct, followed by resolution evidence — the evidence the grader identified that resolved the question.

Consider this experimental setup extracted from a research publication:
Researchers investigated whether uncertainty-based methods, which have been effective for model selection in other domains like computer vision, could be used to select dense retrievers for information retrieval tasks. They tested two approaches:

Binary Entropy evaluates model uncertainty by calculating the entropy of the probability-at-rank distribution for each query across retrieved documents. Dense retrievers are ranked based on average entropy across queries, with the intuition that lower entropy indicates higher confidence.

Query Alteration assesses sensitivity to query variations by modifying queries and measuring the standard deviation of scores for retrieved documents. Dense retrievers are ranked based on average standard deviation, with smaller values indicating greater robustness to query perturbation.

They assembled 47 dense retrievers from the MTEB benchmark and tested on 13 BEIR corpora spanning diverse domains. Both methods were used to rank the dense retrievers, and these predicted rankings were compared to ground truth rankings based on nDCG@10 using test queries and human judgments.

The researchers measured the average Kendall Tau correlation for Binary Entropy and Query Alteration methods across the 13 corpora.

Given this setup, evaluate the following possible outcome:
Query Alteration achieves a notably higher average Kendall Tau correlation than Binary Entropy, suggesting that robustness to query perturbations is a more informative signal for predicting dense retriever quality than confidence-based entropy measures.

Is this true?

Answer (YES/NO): NO